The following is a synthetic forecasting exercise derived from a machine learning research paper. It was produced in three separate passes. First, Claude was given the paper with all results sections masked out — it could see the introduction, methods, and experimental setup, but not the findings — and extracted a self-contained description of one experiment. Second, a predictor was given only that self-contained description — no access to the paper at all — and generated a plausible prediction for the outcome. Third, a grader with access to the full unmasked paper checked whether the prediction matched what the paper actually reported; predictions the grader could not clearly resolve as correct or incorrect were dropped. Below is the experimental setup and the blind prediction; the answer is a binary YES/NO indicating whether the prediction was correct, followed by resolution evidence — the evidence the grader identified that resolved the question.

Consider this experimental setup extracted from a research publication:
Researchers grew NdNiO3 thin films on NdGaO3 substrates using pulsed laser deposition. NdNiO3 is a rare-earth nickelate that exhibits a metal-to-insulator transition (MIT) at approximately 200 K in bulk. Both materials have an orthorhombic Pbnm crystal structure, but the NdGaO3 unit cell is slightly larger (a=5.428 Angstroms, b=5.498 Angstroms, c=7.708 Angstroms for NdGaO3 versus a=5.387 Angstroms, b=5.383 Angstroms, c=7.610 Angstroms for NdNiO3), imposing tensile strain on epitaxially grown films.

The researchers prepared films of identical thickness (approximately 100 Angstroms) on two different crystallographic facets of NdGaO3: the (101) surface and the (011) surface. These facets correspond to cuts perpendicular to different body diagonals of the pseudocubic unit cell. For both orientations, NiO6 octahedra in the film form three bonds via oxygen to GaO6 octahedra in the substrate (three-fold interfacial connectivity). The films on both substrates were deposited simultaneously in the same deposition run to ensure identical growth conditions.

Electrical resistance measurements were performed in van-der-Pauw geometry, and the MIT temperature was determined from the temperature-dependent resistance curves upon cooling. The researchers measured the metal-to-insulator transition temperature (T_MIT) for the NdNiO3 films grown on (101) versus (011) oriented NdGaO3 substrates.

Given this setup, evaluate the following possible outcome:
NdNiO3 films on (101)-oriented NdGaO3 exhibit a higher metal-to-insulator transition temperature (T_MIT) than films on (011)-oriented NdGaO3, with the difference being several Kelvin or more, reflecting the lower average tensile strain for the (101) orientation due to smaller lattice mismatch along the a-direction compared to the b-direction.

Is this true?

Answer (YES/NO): NO